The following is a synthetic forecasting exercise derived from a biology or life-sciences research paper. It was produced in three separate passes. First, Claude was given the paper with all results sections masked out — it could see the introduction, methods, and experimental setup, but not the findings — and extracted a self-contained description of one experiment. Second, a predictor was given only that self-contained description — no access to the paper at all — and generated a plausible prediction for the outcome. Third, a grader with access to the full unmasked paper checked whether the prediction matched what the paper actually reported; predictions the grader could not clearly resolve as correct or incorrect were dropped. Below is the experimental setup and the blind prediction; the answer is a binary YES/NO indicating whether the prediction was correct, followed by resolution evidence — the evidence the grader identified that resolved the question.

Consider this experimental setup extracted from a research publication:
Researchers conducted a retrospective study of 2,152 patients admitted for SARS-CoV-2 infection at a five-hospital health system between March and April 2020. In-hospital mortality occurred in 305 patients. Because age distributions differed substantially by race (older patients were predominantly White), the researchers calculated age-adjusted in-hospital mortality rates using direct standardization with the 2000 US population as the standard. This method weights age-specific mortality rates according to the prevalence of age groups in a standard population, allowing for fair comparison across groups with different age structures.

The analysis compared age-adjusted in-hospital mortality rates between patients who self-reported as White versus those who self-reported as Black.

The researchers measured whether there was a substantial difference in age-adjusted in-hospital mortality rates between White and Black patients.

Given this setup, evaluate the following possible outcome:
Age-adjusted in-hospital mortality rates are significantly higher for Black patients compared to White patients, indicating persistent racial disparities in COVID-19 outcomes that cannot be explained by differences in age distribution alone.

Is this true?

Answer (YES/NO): NO